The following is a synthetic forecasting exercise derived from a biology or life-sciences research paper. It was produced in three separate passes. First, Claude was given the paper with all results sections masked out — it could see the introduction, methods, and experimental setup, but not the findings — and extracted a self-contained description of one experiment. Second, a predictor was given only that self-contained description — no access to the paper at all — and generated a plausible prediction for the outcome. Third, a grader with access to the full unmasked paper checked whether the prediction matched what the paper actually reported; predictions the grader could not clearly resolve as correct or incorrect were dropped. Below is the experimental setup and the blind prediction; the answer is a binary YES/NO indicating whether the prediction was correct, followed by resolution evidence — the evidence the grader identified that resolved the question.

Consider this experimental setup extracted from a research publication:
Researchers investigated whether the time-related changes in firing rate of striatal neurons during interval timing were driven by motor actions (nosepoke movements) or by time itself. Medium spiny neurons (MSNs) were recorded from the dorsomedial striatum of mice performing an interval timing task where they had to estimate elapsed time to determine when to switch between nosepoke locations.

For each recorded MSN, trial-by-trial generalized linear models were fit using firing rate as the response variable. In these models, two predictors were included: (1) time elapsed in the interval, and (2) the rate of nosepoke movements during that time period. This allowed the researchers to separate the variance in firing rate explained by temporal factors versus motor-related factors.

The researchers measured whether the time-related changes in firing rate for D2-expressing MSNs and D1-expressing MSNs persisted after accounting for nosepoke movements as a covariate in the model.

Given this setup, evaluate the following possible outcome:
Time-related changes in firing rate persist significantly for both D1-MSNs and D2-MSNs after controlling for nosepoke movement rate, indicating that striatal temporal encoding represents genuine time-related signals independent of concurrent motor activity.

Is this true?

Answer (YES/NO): NO